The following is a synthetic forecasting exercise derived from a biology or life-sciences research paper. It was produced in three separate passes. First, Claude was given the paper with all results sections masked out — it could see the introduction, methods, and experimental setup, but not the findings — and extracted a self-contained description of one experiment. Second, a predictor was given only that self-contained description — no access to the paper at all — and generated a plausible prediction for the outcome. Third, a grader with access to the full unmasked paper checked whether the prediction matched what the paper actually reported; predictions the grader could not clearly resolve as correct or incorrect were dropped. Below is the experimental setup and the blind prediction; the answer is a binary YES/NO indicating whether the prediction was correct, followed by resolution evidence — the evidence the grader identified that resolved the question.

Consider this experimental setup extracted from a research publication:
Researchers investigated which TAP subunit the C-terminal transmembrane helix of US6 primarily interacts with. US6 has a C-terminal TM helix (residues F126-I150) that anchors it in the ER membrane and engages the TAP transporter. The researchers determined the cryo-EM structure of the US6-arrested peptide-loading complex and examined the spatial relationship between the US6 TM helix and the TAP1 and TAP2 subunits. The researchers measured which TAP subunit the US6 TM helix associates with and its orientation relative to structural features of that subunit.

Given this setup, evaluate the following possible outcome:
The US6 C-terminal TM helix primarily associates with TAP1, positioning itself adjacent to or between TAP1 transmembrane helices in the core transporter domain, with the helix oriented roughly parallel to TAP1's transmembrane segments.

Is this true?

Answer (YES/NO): NO